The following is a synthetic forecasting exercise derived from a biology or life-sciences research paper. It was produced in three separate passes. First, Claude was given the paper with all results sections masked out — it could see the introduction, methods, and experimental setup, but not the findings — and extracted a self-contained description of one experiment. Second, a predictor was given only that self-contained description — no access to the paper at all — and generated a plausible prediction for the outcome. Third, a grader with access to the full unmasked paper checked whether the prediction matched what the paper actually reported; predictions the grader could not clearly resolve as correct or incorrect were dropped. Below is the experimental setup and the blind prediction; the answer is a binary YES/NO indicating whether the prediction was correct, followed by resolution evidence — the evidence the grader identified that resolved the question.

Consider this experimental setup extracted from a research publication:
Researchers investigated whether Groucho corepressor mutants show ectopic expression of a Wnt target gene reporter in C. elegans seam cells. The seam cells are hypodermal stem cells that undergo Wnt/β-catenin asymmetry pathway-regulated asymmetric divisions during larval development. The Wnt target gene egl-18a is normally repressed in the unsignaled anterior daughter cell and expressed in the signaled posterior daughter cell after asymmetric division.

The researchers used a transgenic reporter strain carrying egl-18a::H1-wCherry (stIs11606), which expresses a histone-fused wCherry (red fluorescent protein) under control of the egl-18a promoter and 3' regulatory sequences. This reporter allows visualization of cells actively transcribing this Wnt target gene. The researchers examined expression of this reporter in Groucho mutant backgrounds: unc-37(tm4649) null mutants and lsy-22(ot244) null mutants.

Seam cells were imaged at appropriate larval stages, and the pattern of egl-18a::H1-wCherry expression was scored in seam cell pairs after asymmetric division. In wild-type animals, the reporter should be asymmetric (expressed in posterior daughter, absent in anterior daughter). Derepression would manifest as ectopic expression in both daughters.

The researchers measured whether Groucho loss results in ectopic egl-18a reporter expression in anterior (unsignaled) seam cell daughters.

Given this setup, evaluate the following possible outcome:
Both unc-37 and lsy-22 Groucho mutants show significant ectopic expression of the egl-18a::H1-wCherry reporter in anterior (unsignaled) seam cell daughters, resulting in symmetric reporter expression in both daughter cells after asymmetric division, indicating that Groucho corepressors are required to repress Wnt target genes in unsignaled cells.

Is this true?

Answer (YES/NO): NO